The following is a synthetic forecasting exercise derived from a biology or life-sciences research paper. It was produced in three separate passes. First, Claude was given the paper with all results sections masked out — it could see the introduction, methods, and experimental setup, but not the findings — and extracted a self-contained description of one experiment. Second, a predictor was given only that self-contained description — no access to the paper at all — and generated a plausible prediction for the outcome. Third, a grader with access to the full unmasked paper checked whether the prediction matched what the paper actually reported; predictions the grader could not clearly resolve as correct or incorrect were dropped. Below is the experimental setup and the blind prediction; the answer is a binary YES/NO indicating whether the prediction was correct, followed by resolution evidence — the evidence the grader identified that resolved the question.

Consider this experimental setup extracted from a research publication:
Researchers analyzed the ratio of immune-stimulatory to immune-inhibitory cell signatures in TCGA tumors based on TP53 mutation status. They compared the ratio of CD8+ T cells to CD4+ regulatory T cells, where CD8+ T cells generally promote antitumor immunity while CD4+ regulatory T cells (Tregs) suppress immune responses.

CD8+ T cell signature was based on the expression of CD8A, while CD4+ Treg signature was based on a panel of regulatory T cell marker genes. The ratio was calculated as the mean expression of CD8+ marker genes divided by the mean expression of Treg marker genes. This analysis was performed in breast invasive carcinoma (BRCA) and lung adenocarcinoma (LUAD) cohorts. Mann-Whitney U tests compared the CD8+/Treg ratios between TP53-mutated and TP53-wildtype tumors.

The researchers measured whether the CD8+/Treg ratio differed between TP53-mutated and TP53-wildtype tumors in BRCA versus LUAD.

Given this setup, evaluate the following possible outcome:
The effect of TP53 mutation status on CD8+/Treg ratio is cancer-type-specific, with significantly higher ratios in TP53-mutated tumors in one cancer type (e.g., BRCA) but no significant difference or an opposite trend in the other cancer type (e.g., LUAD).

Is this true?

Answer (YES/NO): NO